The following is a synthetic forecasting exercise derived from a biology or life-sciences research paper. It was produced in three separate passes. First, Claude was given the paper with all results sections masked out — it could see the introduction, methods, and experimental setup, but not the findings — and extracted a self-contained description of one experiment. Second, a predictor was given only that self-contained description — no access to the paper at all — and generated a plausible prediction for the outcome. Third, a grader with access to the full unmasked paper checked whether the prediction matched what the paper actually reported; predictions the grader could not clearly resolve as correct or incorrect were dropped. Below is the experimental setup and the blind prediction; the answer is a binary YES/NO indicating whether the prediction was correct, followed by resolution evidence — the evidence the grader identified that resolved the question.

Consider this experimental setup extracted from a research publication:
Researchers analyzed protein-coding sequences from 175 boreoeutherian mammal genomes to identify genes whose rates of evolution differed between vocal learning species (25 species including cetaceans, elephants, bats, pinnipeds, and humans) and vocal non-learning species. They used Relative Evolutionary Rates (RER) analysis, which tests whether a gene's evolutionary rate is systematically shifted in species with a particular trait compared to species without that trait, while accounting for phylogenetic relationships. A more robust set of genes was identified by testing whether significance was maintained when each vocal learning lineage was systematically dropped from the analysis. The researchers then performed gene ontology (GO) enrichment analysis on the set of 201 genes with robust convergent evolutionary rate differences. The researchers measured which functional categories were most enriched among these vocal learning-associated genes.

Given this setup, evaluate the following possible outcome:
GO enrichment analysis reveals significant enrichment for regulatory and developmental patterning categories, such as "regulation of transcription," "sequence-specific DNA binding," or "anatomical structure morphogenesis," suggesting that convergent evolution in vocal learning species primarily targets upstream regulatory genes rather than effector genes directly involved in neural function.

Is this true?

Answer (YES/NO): YES